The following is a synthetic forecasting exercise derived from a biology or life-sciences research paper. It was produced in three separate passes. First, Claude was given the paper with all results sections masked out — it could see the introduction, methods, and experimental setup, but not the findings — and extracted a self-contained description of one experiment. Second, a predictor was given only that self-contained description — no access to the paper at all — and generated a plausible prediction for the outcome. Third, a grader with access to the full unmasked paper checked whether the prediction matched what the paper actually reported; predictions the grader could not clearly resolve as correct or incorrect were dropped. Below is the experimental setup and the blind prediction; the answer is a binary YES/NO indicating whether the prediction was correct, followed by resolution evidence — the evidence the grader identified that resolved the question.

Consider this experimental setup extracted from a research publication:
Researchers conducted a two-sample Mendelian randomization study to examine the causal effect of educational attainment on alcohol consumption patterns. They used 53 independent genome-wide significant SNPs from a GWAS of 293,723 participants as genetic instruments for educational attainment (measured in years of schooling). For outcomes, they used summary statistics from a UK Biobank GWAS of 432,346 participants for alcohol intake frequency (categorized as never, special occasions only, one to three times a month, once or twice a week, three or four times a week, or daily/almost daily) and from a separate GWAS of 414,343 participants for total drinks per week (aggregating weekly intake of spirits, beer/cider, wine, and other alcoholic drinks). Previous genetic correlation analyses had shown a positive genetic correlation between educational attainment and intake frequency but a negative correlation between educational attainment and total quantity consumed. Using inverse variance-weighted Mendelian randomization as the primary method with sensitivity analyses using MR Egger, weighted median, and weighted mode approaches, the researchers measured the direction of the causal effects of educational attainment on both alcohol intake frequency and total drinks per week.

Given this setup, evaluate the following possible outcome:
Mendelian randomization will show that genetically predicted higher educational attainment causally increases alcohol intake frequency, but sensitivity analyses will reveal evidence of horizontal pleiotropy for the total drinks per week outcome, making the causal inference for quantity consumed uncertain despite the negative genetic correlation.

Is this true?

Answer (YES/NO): NO